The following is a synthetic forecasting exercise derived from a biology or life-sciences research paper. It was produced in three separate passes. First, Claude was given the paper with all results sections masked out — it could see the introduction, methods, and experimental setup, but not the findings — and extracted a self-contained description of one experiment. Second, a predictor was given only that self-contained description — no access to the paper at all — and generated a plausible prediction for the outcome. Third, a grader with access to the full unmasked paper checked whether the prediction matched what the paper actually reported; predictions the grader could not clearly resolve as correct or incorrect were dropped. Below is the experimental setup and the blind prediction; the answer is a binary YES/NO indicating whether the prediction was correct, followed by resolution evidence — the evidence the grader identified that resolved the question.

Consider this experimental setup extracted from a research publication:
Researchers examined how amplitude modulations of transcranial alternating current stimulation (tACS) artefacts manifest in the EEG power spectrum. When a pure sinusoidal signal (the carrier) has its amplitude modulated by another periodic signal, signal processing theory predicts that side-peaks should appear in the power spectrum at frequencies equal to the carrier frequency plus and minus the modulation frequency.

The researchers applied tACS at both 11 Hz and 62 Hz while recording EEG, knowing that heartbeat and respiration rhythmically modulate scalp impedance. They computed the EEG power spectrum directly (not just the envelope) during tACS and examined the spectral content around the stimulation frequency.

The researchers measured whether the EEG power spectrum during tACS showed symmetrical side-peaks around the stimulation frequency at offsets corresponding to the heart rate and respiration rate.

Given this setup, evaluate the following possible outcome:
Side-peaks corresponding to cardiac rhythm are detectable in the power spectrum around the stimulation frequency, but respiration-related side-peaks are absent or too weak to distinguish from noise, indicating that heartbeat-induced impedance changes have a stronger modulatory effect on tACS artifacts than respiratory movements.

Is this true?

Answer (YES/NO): NO